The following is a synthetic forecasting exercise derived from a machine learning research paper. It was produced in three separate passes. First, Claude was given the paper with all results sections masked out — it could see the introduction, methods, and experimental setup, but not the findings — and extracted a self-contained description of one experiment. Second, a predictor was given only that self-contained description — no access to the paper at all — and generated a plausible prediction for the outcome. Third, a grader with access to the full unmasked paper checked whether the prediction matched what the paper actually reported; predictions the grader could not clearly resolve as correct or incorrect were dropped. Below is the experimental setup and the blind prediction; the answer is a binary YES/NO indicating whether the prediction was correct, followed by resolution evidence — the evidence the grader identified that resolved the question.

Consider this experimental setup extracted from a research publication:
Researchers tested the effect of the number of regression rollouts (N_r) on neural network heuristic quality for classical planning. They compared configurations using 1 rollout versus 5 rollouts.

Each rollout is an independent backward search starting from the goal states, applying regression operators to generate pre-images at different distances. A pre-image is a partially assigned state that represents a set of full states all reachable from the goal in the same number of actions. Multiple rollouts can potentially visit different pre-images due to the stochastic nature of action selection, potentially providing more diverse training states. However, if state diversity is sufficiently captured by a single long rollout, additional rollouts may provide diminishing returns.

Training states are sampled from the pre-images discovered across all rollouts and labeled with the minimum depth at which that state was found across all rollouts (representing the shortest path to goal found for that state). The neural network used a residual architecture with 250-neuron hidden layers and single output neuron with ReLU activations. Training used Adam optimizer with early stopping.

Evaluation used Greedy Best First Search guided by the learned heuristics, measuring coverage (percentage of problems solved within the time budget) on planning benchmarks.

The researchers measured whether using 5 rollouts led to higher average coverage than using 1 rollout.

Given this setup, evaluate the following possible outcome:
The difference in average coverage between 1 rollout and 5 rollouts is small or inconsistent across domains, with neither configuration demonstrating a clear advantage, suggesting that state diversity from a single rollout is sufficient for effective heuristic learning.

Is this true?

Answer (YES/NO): NO